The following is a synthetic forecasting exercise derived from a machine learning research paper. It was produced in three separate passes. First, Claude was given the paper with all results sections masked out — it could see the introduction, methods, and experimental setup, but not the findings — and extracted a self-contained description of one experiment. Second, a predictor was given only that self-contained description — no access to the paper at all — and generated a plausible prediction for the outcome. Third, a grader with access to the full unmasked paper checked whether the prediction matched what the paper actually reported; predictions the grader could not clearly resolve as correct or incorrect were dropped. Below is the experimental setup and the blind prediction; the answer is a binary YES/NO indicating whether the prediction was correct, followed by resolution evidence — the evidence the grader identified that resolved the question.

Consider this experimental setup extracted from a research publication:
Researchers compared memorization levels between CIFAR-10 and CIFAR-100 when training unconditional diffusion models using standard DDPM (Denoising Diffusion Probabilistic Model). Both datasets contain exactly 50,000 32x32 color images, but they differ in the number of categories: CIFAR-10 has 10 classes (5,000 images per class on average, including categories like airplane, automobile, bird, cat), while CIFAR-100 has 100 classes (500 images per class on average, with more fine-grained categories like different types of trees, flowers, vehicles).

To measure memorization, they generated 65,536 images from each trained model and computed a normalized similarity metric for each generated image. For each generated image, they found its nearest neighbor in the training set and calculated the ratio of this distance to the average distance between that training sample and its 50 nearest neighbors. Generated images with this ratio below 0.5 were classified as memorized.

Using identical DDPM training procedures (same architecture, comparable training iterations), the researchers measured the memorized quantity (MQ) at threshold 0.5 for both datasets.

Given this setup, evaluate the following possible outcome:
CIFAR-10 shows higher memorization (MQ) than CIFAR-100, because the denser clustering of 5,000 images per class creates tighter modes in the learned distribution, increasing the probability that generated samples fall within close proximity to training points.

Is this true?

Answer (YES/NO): NO